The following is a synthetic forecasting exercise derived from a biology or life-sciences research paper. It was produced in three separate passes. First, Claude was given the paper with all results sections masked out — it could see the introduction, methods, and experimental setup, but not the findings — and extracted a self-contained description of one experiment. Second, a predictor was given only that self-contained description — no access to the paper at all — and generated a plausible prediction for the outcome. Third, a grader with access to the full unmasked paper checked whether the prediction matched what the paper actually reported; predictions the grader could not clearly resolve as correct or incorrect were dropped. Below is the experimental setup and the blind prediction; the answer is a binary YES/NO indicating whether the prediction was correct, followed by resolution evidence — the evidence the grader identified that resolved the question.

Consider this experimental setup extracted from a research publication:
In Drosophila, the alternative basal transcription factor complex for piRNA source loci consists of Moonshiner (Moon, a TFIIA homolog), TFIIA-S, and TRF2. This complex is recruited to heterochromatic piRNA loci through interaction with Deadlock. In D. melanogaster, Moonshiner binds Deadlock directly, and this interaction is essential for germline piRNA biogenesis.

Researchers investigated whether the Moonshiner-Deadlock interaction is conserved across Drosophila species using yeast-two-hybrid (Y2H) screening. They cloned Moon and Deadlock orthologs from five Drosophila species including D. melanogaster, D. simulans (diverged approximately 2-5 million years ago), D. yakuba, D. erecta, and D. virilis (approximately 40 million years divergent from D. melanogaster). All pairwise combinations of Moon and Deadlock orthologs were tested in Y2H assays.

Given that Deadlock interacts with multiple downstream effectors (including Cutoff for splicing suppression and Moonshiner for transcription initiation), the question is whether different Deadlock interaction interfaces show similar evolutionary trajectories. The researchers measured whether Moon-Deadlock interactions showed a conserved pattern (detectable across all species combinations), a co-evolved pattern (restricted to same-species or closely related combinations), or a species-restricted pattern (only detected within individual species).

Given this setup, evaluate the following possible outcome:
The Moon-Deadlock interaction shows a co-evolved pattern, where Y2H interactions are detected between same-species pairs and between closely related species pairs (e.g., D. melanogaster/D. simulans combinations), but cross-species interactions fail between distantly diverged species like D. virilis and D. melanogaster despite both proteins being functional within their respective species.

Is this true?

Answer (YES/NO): NO